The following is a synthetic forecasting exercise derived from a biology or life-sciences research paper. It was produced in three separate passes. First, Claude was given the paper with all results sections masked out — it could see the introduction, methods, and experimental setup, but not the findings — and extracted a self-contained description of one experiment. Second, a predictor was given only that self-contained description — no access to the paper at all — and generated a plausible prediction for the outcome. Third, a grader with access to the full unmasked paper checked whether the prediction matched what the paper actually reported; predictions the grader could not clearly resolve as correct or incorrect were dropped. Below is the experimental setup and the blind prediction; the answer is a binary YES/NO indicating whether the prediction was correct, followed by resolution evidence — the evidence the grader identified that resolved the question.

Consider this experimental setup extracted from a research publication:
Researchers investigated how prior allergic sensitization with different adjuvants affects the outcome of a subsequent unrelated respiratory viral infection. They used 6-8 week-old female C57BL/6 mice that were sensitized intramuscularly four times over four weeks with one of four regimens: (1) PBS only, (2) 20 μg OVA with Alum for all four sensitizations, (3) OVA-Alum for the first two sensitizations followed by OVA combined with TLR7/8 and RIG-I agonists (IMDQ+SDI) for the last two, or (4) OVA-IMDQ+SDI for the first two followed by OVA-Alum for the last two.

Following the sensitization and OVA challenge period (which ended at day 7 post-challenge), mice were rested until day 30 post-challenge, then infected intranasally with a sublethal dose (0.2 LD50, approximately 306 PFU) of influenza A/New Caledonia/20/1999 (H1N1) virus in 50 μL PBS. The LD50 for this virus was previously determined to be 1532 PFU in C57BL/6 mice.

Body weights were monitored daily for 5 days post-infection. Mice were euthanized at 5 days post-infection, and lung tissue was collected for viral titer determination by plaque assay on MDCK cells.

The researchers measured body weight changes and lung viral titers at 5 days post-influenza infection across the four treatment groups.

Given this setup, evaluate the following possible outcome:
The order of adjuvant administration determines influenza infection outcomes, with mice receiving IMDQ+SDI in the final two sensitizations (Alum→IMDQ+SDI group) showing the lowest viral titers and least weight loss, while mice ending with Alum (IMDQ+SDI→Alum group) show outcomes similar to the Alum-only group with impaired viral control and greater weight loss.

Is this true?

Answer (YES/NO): NO